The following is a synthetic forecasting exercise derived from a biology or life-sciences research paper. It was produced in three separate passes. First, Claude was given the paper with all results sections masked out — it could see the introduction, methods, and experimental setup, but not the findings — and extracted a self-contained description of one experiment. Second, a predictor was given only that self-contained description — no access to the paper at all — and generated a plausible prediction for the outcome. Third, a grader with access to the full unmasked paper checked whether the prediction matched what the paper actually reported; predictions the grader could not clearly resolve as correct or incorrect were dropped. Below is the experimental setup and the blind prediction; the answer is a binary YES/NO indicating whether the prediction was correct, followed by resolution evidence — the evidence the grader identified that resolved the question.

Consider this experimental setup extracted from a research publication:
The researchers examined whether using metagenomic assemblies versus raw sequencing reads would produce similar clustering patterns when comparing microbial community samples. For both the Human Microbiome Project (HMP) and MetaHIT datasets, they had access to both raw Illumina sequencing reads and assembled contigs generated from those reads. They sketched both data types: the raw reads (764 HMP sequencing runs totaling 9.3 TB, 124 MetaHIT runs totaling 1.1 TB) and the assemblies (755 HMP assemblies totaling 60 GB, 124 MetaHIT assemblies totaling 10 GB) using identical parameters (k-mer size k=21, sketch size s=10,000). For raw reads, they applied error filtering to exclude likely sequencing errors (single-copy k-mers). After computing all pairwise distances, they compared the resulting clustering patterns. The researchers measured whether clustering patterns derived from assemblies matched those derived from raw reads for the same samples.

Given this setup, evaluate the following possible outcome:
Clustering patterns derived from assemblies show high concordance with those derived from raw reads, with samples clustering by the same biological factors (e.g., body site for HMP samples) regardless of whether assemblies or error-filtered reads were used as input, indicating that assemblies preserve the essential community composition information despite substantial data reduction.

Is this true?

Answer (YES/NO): YES